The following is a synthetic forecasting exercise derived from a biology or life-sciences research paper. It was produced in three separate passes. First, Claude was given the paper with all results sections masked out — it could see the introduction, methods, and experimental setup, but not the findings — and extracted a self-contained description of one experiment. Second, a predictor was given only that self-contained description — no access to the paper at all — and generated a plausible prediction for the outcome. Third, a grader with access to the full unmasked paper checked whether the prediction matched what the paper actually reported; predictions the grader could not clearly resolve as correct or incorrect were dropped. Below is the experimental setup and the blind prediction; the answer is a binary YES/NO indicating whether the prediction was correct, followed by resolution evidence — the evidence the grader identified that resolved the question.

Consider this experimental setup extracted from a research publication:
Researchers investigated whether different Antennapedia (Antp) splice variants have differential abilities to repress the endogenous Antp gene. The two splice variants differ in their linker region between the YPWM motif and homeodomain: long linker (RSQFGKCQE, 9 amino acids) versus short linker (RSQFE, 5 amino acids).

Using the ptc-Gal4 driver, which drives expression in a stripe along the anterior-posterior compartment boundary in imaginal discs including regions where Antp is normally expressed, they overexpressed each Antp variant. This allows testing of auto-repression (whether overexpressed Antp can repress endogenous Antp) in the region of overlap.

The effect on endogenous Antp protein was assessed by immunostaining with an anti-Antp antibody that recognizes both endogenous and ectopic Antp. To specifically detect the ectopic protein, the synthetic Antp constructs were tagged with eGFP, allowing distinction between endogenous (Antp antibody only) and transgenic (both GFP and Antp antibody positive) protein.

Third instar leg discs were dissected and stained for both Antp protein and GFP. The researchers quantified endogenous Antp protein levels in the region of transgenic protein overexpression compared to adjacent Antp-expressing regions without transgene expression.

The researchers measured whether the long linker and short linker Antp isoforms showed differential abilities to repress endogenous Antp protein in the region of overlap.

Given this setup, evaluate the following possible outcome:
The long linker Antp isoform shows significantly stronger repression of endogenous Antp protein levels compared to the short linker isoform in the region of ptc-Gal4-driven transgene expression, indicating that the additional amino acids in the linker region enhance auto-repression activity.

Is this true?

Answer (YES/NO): NO